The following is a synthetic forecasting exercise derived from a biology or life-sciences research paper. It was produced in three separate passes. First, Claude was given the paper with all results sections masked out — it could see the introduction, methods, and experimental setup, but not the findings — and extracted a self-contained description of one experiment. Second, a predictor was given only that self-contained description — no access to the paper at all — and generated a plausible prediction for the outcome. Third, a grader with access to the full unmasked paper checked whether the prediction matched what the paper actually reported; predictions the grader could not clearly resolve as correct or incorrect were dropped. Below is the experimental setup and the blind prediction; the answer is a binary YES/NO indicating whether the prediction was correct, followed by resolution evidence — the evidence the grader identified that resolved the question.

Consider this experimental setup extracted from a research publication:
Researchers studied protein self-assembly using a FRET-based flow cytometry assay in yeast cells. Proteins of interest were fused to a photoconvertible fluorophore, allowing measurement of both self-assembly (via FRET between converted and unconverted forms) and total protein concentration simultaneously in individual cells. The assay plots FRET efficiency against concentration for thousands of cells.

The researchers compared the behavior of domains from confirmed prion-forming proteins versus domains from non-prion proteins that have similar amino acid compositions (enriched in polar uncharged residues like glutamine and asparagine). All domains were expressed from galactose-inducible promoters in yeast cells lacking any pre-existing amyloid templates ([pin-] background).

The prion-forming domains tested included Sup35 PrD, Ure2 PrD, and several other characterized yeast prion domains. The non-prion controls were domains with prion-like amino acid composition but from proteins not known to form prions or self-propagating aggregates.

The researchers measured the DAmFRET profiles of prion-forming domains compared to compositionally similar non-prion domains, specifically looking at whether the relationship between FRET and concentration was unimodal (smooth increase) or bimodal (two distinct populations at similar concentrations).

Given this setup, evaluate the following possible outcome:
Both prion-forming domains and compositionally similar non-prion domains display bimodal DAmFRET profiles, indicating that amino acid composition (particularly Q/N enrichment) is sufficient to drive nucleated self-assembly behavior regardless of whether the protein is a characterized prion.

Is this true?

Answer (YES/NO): NO